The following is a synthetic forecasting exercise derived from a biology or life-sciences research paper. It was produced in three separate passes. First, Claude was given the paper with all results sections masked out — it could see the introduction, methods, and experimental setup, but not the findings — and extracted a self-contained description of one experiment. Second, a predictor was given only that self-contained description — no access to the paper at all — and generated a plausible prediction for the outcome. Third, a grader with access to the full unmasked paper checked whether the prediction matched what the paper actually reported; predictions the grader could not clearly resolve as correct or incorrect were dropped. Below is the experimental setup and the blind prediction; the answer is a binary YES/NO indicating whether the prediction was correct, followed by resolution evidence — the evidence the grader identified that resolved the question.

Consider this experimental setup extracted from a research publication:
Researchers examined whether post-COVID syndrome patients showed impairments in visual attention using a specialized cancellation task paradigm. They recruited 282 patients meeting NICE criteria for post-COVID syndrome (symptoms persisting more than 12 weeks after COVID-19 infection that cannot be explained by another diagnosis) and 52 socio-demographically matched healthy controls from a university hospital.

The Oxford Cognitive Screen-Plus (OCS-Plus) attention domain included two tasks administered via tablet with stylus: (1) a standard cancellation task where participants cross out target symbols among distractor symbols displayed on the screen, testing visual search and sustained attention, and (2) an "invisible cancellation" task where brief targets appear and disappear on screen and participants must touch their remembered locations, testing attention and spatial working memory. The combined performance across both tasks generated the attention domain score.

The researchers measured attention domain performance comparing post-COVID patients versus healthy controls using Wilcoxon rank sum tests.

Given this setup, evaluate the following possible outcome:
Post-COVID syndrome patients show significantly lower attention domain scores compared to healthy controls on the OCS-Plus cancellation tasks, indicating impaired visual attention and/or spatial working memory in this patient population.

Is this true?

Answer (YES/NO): YES